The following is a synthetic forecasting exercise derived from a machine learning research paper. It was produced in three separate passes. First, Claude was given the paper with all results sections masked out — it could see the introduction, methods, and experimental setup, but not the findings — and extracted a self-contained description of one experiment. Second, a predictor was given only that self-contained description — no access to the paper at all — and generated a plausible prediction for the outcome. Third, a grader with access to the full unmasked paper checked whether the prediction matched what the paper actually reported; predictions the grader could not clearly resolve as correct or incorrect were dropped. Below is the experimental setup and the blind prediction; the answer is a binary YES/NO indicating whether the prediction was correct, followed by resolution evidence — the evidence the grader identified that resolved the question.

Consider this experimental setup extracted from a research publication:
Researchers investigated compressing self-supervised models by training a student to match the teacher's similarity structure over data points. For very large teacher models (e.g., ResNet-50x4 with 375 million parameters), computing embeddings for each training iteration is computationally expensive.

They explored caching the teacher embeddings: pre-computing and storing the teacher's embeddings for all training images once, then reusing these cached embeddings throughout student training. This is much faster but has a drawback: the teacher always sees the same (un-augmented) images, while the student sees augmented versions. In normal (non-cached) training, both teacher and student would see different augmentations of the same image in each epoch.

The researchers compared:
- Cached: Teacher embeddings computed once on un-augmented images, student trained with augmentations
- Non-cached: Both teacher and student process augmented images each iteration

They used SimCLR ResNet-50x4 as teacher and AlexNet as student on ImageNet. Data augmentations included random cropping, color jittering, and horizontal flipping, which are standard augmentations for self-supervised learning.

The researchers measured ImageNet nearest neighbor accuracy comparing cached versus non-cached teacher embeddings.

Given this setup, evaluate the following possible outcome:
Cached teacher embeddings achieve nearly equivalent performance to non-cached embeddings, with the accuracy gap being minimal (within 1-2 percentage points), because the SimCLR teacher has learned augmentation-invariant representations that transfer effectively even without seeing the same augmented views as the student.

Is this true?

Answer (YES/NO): YES